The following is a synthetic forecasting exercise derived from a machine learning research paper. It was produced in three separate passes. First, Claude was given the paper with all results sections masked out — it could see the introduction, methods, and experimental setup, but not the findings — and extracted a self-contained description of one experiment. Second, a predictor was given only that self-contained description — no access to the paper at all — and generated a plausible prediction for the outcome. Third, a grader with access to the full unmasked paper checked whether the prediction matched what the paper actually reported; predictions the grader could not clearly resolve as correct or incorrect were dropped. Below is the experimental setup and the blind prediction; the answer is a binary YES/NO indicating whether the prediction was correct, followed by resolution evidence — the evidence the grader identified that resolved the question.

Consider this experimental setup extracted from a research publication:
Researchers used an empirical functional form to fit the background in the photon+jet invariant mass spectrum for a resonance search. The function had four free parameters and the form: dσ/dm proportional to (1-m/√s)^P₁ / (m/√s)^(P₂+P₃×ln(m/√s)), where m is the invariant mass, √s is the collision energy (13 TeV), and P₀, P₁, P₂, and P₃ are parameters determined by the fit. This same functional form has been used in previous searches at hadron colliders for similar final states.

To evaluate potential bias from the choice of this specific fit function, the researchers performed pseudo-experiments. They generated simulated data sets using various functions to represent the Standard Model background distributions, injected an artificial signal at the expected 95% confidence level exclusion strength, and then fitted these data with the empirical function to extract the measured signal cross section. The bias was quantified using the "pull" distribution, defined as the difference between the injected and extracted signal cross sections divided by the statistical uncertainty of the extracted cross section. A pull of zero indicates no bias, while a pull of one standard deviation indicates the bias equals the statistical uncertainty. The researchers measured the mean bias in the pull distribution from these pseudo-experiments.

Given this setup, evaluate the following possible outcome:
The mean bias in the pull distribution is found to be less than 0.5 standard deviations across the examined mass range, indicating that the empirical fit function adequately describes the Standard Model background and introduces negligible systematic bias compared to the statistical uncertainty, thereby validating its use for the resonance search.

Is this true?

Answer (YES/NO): YES